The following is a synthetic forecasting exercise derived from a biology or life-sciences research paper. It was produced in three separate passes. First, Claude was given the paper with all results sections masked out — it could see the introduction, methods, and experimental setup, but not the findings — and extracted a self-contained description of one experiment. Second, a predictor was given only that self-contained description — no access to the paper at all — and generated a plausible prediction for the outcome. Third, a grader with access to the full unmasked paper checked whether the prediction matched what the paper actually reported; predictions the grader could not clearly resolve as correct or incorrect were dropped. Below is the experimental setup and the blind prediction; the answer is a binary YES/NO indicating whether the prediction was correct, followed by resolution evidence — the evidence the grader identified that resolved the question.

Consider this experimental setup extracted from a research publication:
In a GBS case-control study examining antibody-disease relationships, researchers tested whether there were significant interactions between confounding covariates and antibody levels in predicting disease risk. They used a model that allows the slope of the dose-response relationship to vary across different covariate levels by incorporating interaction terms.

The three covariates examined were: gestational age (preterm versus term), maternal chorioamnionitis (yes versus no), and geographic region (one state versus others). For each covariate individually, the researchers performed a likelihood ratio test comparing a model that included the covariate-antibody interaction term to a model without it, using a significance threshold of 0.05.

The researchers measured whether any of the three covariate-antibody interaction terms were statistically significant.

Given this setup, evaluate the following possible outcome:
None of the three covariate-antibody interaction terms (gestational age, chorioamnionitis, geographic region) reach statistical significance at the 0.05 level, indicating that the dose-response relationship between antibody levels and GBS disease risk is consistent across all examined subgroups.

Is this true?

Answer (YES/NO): YES